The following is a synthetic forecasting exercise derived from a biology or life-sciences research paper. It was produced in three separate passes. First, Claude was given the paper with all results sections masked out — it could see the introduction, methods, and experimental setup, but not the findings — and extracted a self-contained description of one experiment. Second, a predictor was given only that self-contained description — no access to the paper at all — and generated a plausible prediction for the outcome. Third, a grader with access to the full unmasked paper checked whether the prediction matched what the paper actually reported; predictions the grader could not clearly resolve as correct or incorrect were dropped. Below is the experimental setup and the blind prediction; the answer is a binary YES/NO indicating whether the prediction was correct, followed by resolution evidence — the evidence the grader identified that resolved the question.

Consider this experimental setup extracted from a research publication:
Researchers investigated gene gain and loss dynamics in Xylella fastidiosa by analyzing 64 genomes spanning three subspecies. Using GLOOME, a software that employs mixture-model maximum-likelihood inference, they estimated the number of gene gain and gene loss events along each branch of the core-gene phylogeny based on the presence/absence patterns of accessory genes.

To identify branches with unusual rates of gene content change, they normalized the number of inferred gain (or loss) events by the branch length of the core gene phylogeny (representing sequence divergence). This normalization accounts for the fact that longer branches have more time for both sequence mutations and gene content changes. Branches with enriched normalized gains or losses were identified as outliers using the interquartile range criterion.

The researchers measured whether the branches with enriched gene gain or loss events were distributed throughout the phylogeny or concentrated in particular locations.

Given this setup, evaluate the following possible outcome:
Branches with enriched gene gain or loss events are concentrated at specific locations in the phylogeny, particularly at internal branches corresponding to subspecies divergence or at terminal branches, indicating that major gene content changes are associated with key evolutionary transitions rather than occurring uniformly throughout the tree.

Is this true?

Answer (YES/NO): NO